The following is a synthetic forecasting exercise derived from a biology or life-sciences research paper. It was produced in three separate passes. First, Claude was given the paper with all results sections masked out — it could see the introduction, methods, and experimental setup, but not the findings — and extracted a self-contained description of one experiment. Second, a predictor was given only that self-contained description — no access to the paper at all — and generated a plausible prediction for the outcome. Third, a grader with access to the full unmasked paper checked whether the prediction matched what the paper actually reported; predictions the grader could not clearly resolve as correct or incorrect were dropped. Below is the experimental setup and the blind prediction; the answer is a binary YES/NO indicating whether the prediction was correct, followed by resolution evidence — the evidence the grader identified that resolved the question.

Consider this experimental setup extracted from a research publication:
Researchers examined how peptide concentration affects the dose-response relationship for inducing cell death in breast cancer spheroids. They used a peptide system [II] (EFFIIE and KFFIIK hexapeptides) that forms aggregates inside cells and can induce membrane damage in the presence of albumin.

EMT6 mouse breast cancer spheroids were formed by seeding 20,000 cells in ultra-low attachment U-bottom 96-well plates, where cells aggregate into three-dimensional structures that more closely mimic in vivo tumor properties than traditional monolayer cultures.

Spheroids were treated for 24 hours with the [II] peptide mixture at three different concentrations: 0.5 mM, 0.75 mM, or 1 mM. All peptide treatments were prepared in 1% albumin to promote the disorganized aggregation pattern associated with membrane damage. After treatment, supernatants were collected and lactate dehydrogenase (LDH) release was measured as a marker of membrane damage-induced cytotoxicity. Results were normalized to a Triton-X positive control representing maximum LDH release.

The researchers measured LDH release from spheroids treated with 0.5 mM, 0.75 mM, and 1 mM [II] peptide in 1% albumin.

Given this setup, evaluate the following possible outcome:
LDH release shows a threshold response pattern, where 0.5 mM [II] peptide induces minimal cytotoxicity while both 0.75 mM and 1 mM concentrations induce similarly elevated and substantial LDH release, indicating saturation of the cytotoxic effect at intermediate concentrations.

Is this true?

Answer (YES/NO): NO